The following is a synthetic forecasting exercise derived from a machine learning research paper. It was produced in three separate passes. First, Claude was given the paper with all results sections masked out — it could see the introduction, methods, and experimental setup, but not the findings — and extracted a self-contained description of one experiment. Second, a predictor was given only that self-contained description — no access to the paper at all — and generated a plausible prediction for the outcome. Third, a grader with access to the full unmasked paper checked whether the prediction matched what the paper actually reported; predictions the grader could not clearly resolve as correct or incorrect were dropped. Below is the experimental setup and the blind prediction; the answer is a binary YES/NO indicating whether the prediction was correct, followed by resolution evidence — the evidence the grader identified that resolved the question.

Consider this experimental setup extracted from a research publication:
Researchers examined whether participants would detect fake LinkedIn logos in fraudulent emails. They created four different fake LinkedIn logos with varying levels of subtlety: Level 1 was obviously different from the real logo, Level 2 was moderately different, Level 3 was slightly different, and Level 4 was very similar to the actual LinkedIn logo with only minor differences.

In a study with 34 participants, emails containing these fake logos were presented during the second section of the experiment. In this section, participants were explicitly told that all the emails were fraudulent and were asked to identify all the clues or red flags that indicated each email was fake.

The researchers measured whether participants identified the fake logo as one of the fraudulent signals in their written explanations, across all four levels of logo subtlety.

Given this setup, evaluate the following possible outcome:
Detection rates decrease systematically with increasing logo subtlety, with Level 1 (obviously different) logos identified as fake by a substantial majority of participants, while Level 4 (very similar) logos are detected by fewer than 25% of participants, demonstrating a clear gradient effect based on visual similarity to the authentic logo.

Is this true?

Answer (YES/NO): NO